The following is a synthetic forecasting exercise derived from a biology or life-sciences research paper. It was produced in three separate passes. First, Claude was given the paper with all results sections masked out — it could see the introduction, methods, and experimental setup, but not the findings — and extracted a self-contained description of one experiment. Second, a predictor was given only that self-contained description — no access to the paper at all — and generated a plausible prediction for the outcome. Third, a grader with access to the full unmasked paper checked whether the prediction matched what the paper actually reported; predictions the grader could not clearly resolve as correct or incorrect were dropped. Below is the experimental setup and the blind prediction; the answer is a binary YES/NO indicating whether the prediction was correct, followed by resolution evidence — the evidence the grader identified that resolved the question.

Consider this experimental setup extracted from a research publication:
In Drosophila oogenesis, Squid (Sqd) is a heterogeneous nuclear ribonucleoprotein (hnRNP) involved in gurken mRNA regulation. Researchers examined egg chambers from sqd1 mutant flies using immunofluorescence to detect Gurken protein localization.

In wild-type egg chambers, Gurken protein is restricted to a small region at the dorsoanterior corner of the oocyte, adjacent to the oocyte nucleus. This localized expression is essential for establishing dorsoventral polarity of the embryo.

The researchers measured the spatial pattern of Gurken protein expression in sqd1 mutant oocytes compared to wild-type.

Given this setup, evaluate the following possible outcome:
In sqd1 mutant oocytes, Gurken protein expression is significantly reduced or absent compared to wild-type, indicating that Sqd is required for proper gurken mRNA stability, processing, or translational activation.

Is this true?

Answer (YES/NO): NO